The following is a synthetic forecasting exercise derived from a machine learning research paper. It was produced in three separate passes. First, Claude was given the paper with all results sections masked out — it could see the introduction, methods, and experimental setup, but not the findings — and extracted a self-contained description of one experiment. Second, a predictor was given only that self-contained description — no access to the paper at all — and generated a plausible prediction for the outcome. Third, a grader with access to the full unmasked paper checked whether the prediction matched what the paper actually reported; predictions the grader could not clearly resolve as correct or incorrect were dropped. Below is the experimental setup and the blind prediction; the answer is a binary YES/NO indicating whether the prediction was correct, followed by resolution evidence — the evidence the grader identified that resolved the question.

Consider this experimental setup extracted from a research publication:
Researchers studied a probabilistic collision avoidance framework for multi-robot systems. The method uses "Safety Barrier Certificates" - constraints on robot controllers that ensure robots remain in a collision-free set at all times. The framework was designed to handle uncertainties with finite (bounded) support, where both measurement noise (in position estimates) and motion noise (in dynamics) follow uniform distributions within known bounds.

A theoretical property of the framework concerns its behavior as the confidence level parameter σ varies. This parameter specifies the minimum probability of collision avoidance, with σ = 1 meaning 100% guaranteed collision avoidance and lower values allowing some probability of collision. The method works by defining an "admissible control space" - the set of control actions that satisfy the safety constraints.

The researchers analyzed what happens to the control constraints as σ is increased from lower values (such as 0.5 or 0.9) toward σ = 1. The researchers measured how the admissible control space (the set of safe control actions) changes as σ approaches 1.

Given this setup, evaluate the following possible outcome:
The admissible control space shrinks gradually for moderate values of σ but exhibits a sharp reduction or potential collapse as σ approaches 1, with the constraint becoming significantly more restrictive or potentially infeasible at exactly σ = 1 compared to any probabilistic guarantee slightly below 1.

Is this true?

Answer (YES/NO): NO